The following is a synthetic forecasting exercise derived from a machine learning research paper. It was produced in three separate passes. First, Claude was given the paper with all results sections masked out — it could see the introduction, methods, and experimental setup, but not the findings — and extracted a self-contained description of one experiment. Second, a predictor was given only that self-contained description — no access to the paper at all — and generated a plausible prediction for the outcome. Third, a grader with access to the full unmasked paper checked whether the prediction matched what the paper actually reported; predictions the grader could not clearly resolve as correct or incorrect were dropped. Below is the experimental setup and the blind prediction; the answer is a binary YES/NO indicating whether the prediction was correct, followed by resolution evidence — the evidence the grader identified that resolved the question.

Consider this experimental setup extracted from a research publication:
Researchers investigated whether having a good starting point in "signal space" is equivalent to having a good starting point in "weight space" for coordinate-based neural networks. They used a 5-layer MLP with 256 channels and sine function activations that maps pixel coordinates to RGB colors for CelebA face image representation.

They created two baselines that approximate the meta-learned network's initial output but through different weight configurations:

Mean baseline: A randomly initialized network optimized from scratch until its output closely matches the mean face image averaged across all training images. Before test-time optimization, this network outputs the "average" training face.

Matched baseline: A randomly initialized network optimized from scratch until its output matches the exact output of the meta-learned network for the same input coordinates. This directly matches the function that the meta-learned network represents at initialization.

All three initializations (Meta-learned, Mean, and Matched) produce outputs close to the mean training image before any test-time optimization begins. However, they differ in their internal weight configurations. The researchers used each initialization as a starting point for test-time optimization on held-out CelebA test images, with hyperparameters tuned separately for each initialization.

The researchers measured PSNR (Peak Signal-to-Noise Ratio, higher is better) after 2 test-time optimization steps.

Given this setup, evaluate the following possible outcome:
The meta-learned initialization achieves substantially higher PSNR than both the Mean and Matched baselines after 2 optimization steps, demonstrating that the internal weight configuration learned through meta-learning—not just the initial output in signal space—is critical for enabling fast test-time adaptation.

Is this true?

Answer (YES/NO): YES